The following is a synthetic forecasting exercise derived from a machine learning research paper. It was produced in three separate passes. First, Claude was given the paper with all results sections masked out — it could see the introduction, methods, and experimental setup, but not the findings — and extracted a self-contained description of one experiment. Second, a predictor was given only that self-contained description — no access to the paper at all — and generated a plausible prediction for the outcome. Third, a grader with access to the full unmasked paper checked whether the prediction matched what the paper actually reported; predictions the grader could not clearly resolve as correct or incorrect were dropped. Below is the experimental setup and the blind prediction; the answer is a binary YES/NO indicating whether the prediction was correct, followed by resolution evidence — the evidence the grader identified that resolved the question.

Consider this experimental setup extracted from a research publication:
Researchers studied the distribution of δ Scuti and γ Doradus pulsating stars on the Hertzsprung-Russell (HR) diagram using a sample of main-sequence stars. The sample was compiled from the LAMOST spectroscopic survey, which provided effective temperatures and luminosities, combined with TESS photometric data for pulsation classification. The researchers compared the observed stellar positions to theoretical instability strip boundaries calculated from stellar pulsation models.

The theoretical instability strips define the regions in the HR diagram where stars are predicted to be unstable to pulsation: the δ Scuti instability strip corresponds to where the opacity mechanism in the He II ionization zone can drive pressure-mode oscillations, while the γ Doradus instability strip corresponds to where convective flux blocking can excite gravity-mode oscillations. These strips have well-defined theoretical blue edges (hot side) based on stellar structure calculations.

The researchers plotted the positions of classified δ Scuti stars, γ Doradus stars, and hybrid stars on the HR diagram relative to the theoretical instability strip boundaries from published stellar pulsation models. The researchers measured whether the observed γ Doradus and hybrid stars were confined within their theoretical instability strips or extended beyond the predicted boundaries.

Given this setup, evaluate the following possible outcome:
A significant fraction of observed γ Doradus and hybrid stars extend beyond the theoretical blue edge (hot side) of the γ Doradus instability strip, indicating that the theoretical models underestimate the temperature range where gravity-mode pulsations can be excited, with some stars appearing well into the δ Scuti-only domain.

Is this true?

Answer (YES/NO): YES